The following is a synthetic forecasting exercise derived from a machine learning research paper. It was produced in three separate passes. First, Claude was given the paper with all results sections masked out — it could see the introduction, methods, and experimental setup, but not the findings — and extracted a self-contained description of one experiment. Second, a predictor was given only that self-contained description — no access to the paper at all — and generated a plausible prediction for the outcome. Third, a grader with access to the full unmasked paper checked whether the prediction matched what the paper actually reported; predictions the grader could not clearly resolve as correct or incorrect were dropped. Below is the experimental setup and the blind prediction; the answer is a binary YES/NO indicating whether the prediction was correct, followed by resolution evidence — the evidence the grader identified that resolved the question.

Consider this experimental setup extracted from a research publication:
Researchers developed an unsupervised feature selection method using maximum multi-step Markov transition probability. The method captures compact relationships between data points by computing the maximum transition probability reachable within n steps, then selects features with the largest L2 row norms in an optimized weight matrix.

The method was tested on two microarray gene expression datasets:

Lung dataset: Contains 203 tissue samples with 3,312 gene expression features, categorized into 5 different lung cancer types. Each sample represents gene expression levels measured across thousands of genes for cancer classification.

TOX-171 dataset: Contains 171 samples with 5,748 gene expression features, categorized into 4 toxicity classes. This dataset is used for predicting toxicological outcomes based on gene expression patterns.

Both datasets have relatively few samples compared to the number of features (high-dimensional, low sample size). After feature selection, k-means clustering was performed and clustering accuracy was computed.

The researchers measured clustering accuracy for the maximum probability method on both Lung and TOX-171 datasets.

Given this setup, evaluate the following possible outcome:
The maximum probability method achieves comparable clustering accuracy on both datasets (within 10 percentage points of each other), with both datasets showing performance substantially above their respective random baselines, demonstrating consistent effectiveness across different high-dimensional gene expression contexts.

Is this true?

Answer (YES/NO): NO